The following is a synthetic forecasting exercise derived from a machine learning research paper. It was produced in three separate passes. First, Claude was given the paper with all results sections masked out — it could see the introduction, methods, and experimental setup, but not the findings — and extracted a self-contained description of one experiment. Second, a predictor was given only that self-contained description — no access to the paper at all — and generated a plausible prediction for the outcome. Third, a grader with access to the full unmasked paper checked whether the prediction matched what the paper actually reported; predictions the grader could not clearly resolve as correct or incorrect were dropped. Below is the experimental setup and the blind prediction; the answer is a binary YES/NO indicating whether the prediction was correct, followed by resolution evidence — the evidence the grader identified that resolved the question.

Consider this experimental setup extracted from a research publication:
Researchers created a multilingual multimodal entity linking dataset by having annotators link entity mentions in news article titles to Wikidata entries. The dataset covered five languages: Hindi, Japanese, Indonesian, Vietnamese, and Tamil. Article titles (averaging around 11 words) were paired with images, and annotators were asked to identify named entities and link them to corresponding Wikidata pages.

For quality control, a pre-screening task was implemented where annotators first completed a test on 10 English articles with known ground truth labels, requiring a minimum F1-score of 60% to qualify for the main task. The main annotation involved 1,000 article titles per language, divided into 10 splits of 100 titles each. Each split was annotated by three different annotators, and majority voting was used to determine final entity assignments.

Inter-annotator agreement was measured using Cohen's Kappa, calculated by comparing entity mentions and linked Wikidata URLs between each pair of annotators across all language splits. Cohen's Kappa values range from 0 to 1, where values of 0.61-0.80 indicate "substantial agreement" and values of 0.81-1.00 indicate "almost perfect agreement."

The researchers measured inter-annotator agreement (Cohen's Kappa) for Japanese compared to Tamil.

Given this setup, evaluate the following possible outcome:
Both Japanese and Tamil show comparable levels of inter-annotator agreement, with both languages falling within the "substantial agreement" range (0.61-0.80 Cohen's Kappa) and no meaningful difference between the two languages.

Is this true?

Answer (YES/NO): NO